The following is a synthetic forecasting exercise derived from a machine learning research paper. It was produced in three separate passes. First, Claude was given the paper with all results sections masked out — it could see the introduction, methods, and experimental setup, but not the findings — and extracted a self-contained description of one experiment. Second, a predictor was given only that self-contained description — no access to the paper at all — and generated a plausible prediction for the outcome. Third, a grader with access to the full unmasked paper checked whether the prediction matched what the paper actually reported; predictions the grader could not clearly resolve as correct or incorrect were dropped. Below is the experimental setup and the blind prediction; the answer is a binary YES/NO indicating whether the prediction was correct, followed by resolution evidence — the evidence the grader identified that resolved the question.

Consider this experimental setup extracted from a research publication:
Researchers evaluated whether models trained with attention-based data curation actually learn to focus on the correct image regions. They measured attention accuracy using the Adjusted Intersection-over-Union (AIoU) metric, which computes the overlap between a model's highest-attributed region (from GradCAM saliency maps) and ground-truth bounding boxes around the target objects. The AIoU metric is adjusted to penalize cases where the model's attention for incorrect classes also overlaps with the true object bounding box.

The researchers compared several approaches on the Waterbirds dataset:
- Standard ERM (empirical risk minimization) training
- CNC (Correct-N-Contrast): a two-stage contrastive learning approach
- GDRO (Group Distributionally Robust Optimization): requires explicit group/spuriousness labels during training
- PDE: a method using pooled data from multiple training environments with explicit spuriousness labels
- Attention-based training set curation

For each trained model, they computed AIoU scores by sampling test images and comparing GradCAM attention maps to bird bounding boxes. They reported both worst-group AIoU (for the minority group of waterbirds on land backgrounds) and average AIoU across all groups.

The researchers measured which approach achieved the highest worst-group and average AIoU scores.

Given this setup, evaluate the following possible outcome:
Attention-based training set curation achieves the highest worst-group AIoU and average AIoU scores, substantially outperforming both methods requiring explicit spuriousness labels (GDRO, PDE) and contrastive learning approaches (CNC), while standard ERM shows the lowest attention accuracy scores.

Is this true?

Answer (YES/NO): YES